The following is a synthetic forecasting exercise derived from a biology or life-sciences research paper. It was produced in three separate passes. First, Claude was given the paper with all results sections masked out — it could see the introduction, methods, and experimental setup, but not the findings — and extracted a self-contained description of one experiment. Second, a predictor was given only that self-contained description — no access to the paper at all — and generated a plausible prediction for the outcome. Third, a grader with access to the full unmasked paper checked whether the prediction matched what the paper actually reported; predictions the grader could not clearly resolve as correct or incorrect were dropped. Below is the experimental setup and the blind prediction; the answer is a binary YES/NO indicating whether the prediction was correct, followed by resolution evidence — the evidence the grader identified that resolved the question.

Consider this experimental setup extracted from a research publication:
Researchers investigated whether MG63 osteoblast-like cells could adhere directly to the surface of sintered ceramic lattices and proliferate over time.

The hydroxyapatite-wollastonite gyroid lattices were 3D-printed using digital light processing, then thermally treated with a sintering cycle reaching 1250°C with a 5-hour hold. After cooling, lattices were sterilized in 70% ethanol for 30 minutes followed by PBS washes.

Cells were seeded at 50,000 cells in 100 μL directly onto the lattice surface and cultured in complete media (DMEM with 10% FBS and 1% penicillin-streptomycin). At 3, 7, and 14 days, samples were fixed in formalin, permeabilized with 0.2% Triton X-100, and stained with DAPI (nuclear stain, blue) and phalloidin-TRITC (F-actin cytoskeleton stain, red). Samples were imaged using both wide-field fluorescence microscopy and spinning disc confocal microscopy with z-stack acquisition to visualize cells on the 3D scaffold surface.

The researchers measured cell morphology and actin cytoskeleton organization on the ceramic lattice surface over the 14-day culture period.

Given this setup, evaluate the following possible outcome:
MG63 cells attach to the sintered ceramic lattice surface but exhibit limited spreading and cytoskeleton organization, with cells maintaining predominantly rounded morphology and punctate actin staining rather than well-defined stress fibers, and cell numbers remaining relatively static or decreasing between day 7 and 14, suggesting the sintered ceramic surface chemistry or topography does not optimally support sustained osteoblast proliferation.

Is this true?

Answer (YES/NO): NO